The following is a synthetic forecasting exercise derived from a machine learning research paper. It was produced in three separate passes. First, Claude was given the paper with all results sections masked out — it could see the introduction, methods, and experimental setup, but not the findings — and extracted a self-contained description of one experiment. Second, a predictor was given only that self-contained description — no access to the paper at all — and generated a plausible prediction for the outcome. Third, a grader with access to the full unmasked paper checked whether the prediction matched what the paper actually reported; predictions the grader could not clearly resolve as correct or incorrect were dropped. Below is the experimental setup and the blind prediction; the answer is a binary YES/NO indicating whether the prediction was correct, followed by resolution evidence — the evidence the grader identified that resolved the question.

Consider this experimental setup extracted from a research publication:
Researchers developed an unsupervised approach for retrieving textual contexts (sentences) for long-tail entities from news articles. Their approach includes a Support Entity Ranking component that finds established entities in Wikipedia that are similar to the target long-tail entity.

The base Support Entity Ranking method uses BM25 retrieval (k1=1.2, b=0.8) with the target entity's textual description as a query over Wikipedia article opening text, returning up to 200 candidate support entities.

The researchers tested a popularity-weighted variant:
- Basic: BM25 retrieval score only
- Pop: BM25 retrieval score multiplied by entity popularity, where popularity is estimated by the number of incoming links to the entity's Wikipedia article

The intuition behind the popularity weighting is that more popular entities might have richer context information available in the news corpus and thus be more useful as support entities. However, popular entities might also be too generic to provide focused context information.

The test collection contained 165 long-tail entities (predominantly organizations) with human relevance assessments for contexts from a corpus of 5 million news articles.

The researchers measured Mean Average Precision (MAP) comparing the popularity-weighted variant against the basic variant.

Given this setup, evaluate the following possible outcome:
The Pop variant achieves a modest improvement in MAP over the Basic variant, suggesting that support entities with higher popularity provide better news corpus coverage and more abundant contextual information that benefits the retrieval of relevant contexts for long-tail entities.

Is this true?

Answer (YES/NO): NO